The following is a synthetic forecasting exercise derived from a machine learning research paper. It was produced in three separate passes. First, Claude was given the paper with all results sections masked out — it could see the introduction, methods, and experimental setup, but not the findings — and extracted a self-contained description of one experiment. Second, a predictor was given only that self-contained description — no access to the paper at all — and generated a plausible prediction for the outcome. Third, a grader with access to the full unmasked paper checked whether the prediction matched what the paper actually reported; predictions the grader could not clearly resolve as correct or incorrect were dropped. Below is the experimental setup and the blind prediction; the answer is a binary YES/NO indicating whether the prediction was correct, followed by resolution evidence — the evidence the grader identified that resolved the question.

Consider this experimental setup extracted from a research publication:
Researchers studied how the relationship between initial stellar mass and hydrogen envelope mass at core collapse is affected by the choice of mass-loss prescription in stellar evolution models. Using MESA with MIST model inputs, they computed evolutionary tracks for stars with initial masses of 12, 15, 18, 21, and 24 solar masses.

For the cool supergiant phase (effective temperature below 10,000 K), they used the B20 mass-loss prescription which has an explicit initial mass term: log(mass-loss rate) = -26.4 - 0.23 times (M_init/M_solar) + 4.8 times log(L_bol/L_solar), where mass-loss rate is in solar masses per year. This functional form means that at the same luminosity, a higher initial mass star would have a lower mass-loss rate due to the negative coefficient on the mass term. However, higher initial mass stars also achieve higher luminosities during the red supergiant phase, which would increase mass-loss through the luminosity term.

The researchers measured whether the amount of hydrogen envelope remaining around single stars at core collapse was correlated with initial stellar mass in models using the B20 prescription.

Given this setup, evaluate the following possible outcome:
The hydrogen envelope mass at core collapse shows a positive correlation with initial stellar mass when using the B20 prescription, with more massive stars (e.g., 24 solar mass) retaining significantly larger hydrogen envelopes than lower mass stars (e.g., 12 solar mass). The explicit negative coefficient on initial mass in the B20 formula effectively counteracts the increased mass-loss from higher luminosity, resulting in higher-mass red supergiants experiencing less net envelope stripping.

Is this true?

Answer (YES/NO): YES